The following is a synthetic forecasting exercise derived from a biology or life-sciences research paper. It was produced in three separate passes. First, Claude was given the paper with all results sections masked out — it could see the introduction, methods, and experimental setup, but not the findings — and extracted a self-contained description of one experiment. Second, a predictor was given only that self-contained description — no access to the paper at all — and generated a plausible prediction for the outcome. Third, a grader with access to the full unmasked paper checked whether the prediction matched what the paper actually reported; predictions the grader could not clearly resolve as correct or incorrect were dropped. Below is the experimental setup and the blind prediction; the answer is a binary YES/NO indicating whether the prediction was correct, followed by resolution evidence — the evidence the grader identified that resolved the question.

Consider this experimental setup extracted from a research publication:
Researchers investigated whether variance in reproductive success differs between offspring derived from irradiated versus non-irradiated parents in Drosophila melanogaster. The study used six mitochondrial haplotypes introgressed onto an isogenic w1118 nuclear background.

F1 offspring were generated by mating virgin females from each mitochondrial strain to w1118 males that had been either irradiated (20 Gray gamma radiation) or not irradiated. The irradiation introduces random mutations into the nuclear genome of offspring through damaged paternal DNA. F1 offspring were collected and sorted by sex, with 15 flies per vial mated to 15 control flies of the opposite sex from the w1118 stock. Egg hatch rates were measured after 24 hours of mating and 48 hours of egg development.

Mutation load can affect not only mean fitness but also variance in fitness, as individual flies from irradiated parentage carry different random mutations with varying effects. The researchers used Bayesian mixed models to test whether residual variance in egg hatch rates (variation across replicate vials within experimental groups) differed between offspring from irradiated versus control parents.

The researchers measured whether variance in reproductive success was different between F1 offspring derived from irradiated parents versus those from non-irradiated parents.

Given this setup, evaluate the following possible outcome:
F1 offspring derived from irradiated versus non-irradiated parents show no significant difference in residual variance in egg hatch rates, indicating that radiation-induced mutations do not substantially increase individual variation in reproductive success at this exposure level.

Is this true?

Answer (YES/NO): NO